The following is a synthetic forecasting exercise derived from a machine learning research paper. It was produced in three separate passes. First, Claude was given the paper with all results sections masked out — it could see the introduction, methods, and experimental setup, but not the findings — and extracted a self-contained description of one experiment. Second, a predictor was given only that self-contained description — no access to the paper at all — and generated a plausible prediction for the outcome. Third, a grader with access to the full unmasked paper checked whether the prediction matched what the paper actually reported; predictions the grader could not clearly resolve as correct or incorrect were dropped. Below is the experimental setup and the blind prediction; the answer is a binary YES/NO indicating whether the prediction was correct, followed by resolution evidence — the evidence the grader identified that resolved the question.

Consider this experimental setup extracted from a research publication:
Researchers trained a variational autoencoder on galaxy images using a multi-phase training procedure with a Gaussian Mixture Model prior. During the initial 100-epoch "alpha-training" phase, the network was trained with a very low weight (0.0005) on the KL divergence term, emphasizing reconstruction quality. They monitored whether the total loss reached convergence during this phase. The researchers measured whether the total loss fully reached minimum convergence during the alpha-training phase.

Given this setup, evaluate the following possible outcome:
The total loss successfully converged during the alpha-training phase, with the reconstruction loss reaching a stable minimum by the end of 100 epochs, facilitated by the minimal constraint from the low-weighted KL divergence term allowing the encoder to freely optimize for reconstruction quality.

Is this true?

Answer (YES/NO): NO